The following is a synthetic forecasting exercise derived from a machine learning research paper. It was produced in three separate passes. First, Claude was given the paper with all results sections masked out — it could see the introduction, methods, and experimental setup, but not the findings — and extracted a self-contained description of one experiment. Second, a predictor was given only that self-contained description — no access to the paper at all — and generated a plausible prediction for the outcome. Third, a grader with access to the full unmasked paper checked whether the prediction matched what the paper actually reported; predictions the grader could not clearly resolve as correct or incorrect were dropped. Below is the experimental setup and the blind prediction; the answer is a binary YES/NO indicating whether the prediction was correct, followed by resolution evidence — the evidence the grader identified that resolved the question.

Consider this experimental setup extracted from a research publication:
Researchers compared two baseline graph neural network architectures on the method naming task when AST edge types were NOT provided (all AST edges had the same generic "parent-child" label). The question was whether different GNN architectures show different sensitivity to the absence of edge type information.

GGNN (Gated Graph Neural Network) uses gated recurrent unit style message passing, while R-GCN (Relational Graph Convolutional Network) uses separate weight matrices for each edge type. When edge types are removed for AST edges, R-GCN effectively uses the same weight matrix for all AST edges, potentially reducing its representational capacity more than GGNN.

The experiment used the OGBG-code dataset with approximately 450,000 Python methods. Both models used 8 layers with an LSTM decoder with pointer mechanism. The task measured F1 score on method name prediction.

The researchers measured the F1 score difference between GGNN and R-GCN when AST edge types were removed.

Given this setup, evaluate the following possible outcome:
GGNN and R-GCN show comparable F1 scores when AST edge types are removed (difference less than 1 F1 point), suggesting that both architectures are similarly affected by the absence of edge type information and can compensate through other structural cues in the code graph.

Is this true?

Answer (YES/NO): NO